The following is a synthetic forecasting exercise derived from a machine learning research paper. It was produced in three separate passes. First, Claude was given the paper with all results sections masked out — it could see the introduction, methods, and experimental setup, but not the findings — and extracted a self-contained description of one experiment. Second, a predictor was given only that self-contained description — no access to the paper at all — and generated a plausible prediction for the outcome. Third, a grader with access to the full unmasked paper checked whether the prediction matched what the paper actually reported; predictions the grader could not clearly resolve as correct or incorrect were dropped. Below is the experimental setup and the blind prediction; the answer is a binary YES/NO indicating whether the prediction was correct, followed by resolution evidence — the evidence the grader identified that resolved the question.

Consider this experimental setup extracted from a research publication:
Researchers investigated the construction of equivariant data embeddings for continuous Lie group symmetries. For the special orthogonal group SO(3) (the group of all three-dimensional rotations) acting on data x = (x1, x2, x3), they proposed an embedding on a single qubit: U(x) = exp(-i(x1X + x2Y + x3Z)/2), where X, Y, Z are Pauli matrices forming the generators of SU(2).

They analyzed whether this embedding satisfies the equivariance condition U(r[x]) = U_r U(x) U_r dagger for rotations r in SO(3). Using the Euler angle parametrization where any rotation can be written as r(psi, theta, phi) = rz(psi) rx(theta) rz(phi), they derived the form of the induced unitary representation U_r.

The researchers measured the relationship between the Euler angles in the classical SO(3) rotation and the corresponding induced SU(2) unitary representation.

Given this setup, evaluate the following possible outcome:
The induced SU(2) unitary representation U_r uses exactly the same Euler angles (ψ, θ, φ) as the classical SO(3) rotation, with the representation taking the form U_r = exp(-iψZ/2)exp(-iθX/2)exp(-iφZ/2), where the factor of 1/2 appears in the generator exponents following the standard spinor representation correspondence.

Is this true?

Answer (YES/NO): NO